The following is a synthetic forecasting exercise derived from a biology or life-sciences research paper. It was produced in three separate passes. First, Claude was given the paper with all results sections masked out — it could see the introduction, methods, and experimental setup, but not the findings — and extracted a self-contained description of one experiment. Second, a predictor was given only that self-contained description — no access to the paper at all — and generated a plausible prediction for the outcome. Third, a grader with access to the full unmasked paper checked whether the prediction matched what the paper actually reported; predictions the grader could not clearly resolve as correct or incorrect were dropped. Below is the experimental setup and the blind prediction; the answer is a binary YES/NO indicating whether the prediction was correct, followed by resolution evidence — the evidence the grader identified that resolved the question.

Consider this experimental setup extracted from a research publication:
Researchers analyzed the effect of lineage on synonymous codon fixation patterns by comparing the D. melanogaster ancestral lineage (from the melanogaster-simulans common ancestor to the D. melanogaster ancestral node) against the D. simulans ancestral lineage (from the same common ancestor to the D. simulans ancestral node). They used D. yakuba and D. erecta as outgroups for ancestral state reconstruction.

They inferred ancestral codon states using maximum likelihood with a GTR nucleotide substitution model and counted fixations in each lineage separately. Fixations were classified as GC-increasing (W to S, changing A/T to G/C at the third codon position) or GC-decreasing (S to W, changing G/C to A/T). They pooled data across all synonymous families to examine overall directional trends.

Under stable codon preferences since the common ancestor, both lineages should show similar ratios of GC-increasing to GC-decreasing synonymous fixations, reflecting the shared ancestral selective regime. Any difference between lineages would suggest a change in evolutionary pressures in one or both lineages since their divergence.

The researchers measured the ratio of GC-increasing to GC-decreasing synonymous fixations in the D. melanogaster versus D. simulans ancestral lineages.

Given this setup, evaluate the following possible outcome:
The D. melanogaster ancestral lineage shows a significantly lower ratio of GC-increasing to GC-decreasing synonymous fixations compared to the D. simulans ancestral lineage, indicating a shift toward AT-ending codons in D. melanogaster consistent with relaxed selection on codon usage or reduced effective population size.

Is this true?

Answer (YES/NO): YES